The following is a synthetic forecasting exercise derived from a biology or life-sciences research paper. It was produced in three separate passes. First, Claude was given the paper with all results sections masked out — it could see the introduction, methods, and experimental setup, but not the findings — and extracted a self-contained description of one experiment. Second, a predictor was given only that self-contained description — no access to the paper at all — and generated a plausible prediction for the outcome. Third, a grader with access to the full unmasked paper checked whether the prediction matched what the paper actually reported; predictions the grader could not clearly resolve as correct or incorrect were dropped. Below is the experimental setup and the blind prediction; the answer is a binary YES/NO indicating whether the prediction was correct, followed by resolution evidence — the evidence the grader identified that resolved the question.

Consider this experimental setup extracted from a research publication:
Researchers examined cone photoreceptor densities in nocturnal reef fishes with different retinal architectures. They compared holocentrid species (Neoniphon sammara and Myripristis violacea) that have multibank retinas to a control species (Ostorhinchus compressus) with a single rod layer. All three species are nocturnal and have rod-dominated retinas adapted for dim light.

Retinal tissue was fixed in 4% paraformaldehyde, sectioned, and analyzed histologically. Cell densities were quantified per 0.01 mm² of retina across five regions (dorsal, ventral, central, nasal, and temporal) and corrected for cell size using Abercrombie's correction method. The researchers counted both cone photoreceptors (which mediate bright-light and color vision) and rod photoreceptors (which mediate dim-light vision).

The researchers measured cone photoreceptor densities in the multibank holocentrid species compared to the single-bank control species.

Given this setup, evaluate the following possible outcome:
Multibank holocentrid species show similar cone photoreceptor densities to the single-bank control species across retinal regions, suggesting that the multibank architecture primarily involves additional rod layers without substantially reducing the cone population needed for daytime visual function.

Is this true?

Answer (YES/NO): NO